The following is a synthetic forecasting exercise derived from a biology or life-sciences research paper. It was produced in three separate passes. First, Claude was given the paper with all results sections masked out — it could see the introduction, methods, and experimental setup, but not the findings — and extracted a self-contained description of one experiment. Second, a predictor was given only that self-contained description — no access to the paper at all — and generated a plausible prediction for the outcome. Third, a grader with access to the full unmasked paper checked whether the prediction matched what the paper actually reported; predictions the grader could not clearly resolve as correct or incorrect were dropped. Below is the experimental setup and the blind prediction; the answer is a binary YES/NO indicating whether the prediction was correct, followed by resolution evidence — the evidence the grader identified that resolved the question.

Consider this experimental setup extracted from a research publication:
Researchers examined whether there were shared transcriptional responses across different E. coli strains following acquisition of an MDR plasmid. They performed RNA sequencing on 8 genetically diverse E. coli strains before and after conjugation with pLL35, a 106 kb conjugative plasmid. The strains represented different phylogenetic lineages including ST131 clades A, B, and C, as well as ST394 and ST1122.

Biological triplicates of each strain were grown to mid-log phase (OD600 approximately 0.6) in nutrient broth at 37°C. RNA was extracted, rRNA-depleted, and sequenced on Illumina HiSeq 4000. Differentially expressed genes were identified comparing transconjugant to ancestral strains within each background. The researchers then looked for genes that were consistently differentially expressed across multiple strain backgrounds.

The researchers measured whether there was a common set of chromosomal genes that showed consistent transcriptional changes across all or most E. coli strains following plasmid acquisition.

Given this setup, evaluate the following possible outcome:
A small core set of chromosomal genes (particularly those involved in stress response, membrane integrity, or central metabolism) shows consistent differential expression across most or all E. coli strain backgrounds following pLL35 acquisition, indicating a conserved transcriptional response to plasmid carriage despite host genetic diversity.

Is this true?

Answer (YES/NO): YES